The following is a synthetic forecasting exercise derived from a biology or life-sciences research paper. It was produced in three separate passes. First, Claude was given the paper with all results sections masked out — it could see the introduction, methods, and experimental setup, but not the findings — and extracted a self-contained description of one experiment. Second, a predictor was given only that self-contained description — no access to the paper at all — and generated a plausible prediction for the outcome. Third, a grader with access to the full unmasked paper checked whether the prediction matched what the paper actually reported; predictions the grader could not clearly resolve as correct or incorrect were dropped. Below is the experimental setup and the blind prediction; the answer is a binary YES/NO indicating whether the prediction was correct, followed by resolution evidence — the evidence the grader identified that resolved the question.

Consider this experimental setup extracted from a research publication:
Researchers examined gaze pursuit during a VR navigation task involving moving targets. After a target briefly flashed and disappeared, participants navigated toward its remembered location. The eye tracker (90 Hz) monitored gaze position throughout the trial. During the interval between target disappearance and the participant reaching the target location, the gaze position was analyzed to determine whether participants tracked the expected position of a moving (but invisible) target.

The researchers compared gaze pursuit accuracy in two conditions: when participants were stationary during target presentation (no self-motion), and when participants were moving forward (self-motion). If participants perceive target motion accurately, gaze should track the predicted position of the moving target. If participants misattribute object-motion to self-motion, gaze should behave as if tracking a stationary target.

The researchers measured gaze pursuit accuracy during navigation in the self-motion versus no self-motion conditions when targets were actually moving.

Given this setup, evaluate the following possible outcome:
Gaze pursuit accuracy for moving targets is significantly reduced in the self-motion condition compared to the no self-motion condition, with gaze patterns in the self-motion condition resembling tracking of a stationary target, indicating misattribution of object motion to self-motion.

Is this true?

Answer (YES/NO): YES